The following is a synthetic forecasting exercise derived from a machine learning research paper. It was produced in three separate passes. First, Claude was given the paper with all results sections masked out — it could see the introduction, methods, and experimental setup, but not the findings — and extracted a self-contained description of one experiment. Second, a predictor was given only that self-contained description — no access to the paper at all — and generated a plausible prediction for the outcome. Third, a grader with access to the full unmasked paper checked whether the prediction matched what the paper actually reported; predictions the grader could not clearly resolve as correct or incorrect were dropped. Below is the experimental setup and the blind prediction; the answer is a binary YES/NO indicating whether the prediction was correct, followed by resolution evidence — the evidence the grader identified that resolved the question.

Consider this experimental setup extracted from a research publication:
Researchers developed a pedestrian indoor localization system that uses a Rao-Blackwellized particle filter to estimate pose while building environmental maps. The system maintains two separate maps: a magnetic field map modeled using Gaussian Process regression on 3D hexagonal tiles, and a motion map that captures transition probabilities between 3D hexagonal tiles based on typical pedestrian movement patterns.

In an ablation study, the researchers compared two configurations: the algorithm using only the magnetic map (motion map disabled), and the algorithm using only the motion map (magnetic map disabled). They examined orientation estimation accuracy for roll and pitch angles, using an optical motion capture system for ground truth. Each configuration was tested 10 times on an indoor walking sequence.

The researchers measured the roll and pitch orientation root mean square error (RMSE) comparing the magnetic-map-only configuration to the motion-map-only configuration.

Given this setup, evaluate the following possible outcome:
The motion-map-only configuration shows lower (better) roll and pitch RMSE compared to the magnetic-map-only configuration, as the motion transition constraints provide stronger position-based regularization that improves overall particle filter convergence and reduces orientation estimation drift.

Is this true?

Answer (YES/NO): NO